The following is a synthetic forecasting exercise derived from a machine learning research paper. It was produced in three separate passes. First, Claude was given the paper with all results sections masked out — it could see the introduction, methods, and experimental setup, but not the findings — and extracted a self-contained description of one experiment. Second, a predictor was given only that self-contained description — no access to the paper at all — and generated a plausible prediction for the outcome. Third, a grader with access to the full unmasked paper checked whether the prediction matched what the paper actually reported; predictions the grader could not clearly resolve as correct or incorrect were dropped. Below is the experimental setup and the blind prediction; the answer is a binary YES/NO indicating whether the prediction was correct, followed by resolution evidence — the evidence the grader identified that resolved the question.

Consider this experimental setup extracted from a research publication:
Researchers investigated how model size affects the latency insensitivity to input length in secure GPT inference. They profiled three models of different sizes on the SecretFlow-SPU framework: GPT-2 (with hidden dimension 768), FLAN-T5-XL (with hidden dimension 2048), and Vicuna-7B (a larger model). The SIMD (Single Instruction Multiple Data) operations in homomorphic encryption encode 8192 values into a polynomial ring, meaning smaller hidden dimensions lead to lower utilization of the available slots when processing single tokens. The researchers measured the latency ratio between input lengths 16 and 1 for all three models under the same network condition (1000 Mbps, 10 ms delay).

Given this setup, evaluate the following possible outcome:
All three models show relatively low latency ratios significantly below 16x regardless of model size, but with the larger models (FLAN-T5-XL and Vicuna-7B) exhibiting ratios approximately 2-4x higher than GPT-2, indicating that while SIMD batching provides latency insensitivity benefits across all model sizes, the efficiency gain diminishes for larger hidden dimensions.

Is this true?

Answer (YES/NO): NO